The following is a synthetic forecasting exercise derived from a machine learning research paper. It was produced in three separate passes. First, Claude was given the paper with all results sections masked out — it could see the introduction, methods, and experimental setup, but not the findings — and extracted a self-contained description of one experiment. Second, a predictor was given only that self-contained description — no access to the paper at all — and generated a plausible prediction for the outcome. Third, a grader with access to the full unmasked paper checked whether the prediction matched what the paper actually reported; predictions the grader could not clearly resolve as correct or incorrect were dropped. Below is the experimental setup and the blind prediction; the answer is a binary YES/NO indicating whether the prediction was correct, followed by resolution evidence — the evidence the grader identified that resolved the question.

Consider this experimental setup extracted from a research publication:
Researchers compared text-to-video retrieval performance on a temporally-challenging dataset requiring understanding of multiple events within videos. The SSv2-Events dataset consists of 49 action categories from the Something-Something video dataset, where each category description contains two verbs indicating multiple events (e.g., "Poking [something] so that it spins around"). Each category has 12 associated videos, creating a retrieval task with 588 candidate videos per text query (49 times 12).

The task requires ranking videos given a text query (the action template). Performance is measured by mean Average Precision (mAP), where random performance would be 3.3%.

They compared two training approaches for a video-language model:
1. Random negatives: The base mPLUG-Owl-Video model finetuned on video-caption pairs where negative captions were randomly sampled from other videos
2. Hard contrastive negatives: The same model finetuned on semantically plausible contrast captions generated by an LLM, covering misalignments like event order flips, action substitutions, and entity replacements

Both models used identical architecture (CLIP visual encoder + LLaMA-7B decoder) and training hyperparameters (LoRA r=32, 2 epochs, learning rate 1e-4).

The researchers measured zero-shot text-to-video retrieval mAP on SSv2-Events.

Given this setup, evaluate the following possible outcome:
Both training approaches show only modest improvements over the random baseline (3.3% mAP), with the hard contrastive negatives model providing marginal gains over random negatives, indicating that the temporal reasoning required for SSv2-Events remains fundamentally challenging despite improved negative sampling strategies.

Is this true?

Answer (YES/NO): NO